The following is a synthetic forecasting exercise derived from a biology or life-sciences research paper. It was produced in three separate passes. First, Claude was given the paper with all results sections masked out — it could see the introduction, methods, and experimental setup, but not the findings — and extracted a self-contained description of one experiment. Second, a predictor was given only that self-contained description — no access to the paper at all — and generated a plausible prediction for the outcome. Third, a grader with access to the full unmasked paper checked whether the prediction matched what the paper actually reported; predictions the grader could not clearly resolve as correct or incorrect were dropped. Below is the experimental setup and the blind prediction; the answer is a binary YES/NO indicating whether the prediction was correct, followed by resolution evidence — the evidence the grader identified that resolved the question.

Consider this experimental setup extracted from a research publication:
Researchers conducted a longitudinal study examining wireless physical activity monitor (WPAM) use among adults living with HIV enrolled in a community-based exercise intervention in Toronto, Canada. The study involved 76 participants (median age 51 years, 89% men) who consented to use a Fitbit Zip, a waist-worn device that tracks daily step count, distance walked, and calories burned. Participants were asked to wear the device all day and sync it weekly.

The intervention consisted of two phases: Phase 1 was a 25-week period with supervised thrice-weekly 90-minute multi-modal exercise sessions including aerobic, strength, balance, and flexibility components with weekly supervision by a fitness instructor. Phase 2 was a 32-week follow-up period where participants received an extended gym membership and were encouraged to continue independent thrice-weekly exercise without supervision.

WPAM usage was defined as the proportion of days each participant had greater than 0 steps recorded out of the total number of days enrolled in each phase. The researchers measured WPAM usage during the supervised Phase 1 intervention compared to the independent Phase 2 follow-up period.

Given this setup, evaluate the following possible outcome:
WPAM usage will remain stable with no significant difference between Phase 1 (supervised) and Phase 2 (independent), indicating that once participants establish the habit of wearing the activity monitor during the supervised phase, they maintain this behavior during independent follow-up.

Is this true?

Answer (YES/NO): NO